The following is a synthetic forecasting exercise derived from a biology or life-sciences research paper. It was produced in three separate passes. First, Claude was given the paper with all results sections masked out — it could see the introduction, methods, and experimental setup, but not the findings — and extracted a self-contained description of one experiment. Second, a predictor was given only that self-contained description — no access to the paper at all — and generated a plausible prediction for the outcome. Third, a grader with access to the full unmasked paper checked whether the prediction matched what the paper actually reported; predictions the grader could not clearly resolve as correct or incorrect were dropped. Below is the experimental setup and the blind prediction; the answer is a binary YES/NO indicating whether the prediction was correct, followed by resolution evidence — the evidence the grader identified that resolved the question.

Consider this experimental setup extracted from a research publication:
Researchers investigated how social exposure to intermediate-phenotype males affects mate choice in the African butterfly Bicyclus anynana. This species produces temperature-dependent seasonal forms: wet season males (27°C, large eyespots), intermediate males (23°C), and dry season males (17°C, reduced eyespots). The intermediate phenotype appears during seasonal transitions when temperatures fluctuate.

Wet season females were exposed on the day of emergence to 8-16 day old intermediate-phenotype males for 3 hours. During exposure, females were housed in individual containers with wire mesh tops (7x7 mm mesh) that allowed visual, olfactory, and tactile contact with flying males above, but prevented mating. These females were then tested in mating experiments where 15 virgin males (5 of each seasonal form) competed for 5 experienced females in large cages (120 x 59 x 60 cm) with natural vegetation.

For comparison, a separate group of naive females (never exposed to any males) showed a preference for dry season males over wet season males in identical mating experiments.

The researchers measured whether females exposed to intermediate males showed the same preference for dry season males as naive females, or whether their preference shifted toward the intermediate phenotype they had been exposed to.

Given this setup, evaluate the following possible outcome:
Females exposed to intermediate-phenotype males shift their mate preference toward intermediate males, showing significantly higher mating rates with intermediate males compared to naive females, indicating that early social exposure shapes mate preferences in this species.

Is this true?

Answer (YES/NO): YES